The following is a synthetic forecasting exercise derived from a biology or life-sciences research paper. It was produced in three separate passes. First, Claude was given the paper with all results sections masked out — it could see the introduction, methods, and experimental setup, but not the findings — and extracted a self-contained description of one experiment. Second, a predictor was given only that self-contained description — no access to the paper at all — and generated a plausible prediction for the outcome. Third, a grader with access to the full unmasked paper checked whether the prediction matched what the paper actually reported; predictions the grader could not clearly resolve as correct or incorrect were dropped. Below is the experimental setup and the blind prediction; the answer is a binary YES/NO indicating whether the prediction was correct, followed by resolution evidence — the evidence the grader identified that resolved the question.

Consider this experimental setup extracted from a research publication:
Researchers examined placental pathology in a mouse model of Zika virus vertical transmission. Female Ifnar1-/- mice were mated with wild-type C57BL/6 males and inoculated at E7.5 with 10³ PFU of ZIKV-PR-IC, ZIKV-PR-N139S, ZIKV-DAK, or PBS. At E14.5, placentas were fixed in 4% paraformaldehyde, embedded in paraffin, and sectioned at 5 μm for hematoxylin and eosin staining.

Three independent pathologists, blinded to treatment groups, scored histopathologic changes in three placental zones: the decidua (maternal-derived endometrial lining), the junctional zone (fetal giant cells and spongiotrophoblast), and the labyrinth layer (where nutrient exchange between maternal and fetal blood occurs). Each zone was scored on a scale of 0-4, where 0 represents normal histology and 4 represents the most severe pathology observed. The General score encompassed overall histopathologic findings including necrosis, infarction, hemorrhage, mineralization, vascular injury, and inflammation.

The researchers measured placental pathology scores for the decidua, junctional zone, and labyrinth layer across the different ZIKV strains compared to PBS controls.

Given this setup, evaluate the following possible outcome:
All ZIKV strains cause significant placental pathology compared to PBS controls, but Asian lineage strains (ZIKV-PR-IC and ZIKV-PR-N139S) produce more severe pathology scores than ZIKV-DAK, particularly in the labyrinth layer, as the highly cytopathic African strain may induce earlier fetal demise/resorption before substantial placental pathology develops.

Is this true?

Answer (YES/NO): NO